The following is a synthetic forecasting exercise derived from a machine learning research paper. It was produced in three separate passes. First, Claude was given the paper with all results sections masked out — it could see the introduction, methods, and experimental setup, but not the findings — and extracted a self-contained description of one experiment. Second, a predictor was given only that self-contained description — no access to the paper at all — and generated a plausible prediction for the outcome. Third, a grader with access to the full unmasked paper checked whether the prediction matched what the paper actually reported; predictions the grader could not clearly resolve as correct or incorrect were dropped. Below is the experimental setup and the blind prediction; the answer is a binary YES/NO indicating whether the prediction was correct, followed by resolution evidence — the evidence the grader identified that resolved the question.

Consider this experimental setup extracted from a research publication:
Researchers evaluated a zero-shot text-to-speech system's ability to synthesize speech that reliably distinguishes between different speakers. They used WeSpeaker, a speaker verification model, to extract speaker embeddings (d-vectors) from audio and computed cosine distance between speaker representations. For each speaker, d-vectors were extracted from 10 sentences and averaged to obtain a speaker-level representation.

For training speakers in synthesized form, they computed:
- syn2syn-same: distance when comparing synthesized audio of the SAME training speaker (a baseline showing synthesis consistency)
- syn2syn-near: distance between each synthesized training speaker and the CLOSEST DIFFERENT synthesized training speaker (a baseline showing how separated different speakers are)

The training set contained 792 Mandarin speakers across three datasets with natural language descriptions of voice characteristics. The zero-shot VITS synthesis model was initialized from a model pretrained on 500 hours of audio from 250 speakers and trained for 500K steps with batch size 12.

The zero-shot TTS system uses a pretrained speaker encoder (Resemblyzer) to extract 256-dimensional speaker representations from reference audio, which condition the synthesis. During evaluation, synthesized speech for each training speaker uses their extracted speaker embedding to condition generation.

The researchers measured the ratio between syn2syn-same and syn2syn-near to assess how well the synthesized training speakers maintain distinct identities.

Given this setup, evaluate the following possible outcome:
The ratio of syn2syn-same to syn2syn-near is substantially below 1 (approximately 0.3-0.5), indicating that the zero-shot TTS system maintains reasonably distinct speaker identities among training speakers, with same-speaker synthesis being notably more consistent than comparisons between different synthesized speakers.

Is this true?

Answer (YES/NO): NO